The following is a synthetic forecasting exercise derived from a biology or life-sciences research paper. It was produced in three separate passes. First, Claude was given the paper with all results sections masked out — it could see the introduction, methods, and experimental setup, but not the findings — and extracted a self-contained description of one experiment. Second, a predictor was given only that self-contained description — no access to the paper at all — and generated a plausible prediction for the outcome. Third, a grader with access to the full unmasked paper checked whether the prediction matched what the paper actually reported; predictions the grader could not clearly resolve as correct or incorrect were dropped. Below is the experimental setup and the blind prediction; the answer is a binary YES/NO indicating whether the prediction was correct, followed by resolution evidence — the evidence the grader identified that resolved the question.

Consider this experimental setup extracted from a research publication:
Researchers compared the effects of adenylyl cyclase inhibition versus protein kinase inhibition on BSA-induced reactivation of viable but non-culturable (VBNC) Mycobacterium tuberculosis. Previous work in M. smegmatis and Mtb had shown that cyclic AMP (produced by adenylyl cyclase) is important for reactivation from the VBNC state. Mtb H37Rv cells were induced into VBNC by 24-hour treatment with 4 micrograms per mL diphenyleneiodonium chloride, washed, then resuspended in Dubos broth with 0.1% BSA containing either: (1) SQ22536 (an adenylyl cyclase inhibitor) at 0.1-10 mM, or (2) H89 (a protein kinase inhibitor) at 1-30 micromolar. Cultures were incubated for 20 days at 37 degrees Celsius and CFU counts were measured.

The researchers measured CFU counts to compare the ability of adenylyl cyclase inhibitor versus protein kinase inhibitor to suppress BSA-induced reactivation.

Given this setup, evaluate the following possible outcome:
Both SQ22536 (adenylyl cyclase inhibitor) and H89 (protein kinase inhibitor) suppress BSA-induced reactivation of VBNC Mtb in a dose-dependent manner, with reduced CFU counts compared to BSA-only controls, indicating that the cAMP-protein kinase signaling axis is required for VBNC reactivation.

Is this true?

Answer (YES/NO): NO